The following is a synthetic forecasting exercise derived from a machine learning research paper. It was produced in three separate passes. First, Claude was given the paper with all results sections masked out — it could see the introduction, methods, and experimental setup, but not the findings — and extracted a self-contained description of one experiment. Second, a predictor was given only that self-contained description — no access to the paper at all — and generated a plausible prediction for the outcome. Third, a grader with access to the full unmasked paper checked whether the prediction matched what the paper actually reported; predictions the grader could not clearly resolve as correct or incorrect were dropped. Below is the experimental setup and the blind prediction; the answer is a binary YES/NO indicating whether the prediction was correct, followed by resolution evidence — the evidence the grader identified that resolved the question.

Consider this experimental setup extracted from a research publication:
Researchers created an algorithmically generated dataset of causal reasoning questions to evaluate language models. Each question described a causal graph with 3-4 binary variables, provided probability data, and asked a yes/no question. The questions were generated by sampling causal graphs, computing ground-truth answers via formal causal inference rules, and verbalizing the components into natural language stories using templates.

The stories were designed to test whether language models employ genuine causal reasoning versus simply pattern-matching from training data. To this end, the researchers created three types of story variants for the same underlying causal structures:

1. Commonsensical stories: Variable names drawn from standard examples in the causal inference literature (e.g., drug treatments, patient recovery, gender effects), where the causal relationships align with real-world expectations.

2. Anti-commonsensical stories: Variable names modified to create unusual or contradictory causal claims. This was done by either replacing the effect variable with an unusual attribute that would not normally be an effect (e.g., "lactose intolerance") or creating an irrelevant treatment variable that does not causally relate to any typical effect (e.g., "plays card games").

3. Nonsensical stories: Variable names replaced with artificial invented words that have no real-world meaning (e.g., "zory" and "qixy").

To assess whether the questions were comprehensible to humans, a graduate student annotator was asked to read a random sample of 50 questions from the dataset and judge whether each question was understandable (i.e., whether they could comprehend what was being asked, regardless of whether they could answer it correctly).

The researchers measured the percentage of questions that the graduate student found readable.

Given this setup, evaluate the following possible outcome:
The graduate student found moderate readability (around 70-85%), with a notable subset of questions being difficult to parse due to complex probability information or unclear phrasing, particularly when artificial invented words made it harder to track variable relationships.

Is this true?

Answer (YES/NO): NO